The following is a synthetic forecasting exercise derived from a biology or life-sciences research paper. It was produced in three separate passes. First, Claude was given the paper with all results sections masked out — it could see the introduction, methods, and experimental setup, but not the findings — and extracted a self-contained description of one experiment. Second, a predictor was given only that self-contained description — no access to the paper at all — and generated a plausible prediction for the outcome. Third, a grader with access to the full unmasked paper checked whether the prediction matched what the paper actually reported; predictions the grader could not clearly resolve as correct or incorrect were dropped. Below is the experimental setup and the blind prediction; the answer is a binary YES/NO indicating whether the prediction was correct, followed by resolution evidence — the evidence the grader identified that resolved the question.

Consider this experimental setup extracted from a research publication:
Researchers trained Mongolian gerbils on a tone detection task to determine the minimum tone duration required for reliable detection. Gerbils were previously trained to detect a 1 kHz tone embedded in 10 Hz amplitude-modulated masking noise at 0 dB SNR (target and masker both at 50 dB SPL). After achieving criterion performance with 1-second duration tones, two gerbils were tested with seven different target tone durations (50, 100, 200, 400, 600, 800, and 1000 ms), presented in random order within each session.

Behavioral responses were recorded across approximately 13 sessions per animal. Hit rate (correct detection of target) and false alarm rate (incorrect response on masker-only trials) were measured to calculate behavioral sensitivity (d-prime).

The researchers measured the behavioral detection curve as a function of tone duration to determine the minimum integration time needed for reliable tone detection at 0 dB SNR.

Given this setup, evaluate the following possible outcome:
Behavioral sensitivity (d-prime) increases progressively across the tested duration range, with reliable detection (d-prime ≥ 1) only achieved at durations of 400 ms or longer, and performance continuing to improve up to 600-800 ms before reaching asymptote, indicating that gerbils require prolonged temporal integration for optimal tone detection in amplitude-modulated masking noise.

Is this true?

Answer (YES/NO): NO